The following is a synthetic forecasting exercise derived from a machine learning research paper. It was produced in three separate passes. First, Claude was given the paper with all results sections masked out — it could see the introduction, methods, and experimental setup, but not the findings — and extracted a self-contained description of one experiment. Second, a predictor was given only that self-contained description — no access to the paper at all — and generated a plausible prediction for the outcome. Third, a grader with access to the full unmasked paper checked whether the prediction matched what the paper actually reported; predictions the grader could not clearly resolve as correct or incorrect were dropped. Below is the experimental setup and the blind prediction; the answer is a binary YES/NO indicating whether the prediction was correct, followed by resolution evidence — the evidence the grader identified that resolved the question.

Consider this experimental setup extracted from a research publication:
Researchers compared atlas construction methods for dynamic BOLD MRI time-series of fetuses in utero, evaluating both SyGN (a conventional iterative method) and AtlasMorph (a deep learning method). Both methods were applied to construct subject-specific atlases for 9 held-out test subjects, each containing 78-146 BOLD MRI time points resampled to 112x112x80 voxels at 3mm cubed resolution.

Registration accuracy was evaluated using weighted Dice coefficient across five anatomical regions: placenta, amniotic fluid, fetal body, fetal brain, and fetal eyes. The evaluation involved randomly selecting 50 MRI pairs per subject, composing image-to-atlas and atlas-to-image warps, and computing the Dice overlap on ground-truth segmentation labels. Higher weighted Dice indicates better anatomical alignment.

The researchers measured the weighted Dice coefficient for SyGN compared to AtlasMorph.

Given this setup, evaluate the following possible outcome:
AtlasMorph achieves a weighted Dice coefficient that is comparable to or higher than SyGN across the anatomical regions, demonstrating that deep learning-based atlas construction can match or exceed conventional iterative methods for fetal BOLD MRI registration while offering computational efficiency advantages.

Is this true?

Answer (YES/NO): NO